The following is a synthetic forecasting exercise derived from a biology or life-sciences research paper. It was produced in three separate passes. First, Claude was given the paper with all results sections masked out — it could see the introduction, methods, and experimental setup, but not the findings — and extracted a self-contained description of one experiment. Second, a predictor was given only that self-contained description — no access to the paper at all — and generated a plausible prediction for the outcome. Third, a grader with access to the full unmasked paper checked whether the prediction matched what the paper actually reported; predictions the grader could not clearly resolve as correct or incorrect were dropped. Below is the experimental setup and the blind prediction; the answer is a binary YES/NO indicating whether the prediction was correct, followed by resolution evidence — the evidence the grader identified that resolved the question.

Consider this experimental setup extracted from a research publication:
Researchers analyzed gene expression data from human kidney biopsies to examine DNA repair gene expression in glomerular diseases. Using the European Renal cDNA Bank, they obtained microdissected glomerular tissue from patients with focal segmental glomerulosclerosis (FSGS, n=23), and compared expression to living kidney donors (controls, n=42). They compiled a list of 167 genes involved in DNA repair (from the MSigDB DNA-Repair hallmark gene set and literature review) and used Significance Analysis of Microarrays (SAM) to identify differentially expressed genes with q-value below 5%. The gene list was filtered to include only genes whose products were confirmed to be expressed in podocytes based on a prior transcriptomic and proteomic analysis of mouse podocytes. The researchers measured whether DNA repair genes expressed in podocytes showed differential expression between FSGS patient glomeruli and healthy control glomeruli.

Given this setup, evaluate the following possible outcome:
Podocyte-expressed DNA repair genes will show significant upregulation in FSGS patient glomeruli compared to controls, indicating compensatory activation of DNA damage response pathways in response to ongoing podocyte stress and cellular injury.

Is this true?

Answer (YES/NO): YES